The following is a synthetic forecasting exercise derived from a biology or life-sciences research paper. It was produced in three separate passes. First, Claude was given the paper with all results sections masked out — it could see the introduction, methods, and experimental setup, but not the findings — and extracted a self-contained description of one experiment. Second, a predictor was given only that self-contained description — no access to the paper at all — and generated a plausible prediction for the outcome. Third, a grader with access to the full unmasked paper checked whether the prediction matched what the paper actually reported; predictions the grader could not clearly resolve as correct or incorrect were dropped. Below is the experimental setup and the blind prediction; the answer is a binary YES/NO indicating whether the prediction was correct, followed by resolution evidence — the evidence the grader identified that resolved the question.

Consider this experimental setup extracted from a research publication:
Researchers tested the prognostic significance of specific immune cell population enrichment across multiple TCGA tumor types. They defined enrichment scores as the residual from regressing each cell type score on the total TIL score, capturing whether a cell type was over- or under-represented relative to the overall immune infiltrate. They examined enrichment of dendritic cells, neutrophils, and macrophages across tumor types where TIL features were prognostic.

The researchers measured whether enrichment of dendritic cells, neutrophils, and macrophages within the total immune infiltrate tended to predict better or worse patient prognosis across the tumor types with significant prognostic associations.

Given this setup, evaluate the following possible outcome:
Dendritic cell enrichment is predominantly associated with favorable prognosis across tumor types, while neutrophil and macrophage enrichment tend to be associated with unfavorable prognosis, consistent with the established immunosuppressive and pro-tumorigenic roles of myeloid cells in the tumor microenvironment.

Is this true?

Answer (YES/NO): NO